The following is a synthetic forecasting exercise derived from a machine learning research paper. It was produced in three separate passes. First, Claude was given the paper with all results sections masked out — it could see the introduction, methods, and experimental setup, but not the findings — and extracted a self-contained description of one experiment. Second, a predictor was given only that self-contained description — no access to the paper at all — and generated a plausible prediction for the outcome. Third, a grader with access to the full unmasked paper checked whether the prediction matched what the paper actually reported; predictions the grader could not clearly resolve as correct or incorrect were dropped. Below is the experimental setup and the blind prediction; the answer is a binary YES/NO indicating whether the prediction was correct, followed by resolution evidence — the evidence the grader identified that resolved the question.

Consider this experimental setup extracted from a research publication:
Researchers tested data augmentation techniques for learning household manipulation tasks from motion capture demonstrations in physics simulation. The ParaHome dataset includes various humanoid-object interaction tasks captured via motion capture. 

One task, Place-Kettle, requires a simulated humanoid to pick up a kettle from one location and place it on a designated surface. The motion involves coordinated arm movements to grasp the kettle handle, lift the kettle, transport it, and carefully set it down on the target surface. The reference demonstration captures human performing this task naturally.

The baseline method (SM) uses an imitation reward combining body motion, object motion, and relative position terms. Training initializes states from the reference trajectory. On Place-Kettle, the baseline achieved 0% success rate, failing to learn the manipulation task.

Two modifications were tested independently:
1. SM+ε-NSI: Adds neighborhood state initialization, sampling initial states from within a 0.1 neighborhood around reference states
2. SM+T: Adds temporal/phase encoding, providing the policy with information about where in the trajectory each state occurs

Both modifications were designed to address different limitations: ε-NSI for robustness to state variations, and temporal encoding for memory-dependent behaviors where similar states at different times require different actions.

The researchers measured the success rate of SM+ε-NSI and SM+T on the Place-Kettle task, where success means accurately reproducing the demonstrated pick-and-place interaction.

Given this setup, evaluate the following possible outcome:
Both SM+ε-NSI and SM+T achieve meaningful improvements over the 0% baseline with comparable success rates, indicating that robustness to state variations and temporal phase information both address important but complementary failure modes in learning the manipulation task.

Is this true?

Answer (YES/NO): NO